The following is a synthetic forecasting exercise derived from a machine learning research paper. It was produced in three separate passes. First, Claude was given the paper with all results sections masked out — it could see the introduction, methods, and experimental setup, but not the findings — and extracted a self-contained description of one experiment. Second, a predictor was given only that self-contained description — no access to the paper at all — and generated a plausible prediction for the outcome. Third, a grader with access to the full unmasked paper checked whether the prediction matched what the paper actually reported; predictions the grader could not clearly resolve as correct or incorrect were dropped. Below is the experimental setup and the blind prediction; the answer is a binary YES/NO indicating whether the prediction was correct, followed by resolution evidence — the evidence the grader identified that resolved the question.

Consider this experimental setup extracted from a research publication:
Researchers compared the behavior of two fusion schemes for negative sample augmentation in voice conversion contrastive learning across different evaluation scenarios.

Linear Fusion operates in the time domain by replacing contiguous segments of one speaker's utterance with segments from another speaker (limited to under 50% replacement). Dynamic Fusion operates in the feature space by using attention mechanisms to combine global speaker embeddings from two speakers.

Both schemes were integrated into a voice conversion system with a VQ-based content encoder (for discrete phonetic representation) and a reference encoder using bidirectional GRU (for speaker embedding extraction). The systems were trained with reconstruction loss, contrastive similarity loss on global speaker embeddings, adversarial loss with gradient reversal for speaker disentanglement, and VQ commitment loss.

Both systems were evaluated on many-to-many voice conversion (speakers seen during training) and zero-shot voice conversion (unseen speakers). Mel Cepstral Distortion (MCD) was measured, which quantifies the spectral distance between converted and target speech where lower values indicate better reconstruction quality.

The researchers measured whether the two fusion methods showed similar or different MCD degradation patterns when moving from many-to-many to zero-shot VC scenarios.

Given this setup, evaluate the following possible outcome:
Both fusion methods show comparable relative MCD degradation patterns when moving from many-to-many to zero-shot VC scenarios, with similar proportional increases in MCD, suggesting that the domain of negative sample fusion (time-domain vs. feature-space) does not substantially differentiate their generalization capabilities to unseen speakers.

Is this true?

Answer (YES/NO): NO